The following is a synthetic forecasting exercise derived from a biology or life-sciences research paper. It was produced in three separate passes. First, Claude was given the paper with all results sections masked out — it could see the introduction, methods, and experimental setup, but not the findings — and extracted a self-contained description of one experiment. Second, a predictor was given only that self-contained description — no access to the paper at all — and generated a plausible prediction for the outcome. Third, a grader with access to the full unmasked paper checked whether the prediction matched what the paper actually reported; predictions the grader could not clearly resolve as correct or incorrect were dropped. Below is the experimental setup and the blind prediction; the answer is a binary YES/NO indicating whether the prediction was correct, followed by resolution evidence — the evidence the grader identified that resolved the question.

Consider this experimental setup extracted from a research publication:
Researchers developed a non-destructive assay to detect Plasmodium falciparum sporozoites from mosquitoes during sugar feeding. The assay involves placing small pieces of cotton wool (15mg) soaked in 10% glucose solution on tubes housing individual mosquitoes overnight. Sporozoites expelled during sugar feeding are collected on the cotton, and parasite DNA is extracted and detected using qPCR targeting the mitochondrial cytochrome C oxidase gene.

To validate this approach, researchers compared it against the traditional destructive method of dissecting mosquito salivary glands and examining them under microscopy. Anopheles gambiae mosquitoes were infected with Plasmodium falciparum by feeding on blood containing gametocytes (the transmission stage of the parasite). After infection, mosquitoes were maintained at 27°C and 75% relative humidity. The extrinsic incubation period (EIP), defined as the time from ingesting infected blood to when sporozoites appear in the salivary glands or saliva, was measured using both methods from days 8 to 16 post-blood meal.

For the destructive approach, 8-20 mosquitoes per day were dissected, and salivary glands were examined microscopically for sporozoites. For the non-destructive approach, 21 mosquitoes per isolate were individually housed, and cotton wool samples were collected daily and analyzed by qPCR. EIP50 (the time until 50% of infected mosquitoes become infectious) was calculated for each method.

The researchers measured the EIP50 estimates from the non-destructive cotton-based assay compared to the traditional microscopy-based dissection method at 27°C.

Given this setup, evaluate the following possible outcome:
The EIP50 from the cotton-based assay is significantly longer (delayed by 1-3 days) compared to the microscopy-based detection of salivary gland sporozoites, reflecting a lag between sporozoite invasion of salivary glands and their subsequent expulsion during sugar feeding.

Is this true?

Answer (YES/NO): NO